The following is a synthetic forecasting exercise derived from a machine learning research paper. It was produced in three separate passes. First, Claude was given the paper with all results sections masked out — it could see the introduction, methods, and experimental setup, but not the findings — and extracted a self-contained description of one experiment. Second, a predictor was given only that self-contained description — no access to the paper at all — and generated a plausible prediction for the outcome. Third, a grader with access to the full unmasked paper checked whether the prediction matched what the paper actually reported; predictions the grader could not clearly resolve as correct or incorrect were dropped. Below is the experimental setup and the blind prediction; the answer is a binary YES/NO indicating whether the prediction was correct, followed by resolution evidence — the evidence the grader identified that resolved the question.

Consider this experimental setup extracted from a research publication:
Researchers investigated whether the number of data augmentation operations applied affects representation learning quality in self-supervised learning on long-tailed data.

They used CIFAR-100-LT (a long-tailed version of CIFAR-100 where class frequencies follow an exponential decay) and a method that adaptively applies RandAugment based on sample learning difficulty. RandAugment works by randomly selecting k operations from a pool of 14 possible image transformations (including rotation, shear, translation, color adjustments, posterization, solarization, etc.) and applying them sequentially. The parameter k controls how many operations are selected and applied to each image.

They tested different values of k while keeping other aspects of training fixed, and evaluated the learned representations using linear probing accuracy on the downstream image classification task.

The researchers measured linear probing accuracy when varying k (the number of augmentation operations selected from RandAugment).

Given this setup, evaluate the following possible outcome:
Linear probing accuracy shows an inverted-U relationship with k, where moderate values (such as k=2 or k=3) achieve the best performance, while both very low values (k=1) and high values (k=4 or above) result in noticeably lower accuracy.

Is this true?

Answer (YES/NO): NO